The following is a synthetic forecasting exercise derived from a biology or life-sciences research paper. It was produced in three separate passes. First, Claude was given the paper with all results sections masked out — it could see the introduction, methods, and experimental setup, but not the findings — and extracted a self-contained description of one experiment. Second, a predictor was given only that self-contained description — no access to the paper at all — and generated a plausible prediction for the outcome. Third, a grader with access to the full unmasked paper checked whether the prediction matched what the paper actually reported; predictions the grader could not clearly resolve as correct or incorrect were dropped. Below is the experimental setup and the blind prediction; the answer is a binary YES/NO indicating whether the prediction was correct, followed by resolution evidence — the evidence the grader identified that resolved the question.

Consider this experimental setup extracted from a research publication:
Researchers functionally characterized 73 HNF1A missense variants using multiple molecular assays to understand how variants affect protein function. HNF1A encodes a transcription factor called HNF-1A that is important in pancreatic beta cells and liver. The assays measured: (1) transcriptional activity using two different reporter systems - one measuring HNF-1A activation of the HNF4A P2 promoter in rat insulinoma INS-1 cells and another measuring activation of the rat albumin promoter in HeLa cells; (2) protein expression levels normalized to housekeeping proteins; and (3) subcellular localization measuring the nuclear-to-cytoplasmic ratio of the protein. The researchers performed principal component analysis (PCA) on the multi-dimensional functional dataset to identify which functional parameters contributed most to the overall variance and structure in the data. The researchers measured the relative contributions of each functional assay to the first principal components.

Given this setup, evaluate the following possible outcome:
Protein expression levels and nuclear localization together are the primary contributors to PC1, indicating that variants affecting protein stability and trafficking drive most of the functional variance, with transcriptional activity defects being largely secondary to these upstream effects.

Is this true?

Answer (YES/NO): NO